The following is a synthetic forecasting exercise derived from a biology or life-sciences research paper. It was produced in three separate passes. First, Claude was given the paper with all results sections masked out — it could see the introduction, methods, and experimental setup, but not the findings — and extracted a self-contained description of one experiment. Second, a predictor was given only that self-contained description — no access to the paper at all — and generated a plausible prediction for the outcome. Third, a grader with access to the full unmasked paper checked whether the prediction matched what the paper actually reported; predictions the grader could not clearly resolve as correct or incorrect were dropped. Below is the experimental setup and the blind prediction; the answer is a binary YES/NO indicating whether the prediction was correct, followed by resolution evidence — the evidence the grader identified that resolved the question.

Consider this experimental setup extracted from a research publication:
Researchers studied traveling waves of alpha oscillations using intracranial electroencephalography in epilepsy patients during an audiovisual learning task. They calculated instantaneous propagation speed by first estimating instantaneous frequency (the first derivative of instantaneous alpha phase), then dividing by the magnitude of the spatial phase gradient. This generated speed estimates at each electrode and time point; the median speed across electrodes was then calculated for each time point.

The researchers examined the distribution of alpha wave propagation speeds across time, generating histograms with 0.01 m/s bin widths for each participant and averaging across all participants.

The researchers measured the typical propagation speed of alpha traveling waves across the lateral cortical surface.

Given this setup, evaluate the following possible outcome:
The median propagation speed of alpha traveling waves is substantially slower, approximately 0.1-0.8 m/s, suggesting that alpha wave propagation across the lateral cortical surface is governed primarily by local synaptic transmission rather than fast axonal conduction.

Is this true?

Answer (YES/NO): YES